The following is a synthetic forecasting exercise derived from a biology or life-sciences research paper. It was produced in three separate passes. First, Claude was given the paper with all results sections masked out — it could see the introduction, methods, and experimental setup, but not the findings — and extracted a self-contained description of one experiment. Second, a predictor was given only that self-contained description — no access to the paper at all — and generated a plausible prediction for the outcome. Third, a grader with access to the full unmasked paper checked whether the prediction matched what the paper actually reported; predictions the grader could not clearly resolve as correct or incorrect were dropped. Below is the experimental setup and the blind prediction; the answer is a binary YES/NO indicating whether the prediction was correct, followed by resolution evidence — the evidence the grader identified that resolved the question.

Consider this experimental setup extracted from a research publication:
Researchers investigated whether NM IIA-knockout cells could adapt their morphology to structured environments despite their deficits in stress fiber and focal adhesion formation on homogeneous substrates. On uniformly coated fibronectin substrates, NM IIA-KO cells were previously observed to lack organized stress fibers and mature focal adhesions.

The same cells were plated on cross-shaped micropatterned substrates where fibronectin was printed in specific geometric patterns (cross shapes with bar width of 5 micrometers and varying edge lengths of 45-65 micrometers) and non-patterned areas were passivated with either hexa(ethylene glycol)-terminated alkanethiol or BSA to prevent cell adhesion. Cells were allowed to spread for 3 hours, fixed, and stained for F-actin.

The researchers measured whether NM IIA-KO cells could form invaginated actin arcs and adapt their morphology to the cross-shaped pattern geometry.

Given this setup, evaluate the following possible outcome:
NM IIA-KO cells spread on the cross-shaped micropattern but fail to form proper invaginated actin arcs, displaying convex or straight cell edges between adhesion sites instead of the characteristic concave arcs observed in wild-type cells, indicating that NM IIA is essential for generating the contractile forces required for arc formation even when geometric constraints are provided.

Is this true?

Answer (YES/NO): NO